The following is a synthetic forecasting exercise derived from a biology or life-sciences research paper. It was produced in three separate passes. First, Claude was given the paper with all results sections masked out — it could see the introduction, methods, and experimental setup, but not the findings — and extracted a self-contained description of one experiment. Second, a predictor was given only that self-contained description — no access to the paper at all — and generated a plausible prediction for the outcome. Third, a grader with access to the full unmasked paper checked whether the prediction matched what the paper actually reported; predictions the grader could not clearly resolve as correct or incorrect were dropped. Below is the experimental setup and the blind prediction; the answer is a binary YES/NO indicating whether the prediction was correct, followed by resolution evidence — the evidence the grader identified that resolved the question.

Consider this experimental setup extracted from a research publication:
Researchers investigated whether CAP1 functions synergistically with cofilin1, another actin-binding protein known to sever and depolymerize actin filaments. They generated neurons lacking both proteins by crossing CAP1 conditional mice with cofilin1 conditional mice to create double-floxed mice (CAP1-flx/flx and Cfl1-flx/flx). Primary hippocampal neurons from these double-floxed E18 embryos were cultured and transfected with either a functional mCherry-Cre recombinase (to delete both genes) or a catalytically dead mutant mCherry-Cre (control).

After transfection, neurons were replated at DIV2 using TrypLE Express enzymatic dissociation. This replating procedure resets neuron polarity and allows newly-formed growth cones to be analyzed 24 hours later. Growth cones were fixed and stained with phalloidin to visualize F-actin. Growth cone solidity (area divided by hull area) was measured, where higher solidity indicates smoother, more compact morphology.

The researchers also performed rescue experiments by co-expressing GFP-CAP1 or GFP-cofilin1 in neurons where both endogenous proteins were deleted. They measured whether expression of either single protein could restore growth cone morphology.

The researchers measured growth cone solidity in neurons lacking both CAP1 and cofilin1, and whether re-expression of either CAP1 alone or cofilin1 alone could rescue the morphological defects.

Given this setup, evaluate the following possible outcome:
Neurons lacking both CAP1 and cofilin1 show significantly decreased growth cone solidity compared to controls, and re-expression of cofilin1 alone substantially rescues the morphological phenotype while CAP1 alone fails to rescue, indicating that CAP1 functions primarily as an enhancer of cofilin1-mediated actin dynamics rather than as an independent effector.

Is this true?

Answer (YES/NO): NO